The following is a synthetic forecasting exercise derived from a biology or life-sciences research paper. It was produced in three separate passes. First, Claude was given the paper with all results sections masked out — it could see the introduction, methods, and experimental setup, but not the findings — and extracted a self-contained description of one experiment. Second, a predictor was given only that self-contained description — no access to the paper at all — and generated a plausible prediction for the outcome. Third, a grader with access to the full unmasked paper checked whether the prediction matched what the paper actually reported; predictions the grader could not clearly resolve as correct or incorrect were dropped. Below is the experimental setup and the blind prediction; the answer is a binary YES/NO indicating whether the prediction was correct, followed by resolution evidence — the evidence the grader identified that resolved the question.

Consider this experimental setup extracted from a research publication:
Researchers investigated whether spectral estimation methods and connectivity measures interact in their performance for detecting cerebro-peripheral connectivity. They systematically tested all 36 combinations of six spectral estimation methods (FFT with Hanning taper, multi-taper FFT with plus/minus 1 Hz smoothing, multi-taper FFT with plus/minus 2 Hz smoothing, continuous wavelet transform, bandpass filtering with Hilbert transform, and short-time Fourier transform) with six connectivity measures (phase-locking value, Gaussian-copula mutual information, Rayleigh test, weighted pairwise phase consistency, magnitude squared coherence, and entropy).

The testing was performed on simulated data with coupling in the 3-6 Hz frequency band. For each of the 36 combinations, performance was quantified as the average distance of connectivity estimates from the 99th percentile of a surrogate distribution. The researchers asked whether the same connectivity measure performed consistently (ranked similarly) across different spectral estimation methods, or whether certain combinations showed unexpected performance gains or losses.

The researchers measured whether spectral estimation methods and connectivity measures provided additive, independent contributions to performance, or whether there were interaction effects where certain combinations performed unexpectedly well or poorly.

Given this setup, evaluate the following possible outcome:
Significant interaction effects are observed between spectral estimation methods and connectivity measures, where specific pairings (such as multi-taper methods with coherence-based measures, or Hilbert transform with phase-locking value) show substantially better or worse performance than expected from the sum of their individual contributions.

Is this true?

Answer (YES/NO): NO